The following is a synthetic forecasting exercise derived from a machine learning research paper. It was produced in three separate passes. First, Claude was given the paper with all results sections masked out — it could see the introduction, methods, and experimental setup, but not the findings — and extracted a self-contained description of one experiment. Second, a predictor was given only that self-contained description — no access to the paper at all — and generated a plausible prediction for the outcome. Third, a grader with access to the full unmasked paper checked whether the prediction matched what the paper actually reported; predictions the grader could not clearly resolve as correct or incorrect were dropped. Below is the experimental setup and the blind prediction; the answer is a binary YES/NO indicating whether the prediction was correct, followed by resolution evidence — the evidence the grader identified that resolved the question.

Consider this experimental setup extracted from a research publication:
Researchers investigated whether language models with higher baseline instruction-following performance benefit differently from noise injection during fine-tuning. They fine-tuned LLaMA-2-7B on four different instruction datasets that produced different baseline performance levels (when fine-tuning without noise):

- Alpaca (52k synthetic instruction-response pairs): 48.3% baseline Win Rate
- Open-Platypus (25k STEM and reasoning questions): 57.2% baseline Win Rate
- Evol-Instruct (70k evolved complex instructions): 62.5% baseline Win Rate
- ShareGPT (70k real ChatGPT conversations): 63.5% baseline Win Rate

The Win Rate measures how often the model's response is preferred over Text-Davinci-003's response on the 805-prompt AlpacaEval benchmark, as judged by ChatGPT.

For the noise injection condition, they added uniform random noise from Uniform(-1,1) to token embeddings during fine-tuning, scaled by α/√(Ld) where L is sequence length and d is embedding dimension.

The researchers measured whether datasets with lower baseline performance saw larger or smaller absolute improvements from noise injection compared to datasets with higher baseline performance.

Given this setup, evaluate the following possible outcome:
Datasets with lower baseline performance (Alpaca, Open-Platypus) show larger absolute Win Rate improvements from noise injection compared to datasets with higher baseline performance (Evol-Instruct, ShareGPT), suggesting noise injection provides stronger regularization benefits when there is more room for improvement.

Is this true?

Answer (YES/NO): NO